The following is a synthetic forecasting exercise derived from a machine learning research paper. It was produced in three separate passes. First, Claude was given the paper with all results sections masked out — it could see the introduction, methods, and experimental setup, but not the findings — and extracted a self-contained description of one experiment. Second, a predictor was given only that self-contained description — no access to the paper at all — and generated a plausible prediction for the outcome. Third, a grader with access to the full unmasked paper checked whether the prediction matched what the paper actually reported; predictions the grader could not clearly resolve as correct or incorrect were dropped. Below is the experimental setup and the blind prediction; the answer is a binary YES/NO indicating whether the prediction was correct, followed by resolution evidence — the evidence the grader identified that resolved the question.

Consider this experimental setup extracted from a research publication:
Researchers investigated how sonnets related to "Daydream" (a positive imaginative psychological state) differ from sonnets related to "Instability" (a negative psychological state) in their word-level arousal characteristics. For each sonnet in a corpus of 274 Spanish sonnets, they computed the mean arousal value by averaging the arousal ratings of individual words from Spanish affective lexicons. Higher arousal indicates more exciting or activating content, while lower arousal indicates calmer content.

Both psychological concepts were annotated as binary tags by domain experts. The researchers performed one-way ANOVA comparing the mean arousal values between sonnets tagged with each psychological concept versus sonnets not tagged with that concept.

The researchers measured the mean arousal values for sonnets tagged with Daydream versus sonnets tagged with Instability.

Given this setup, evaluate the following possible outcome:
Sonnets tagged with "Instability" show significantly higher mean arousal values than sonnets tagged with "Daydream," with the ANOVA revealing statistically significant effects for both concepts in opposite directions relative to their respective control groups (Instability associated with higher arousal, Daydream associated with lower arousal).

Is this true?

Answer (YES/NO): YES